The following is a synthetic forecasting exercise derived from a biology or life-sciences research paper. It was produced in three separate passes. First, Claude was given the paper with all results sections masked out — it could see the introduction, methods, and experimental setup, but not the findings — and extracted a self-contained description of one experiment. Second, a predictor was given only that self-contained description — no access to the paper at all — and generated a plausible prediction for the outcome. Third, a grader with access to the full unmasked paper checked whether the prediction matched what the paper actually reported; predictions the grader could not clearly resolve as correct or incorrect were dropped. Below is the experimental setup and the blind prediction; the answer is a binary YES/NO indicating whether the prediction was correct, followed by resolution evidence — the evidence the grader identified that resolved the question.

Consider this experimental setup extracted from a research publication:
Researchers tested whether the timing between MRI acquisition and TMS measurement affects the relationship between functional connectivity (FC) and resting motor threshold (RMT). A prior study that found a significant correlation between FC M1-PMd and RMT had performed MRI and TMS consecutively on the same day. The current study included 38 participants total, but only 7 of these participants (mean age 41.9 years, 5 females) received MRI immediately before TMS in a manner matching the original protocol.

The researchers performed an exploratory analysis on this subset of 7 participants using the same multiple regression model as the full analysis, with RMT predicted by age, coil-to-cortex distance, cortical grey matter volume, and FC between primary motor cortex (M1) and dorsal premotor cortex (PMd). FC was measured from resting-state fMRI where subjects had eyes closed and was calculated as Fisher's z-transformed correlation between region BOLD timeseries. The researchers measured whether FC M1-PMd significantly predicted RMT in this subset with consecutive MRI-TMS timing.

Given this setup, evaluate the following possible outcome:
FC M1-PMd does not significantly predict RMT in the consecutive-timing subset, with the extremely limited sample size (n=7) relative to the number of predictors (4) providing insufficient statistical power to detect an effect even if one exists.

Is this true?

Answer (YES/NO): YES